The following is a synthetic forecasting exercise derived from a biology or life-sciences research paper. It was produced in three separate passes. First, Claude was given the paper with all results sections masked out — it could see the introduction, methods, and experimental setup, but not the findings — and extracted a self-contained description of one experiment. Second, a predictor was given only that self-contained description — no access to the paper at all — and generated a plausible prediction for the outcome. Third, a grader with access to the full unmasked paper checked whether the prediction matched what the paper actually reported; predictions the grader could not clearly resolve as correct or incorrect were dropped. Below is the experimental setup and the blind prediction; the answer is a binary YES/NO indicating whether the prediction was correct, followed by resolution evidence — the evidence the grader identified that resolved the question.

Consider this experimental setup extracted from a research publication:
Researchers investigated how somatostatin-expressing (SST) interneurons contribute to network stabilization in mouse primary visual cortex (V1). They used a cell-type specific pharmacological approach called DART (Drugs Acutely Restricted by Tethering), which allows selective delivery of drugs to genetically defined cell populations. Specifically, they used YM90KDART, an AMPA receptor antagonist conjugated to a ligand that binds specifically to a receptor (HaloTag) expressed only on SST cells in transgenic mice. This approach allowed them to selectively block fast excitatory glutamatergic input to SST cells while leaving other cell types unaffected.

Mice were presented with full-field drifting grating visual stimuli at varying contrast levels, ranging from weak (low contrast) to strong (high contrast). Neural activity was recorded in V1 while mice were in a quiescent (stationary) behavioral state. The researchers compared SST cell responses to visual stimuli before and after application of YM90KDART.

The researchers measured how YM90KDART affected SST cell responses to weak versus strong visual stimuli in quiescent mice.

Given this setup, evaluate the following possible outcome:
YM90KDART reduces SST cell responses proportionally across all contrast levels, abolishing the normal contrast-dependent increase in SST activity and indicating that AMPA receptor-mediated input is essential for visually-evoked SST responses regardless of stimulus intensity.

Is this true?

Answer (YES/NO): NO